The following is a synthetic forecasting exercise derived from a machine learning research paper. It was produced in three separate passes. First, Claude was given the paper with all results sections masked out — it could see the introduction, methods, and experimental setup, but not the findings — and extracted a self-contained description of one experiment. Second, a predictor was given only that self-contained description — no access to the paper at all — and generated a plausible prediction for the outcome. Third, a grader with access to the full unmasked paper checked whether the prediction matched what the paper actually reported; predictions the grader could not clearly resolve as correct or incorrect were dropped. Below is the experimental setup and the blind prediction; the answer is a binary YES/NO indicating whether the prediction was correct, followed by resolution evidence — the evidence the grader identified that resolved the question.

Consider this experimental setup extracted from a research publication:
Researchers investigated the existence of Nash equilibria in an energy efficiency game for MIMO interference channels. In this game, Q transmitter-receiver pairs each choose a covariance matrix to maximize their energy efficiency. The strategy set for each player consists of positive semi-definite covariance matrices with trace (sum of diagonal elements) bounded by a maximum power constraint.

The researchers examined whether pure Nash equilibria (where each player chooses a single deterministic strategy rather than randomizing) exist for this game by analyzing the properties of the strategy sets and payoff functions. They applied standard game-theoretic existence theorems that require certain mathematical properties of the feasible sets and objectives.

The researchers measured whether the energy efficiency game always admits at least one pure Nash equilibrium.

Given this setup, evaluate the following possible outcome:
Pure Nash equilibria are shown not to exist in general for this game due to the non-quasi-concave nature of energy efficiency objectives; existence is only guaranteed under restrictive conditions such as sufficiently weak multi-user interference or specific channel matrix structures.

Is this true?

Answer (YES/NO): NO